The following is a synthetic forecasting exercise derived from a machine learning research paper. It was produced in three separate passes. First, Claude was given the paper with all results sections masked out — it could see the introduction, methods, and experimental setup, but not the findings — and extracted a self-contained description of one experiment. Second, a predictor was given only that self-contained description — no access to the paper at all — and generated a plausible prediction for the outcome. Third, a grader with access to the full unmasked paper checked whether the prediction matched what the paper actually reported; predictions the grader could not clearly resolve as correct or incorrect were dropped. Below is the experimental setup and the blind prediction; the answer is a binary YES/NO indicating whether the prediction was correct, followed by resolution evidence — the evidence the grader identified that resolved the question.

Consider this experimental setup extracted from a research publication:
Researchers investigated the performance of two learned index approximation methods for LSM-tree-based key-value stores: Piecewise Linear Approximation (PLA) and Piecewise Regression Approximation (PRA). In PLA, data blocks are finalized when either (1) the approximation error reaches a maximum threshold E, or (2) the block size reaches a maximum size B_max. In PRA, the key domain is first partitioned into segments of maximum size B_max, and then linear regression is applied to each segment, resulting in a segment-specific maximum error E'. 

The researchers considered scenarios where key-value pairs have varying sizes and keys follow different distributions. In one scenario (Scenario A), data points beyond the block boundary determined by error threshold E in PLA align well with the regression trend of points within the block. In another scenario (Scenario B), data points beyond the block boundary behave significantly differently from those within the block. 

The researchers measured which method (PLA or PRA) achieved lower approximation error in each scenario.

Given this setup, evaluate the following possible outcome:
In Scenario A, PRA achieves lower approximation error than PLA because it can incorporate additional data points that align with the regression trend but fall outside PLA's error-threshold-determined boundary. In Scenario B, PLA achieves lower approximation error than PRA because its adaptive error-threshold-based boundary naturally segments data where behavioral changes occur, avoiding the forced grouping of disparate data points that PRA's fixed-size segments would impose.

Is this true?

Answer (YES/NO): YES